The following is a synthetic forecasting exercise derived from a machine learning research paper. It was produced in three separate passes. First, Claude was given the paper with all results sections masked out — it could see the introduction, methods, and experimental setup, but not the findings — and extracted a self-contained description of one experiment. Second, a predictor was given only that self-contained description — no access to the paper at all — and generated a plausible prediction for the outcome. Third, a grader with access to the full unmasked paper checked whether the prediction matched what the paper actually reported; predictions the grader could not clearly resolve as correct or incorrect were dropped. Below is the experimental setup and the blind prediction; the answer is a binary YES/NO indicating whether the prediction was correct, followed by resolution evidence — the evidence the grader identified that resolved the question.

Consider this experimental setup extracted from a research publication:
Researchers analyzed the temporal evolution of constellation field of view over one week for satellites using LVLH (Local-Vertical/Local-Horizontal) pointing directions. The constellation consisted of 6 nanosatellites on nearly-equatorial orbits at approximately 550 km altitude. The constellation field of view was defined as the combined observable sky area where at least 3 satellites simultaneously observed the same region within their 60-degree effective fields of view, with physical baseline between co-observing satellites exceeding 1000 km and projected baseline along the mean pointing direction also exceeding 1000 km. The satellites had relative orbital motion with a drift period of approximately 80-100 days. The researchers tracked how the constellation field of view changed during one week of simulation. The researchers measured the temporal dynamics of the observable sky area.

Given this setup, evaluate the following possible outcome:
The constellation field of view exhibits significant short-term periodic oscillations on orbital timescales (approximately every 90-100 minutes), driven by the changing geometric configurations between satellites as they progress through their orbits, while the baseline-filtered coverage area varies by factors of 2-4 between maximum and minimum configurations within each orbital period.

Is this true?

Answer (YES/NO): NO